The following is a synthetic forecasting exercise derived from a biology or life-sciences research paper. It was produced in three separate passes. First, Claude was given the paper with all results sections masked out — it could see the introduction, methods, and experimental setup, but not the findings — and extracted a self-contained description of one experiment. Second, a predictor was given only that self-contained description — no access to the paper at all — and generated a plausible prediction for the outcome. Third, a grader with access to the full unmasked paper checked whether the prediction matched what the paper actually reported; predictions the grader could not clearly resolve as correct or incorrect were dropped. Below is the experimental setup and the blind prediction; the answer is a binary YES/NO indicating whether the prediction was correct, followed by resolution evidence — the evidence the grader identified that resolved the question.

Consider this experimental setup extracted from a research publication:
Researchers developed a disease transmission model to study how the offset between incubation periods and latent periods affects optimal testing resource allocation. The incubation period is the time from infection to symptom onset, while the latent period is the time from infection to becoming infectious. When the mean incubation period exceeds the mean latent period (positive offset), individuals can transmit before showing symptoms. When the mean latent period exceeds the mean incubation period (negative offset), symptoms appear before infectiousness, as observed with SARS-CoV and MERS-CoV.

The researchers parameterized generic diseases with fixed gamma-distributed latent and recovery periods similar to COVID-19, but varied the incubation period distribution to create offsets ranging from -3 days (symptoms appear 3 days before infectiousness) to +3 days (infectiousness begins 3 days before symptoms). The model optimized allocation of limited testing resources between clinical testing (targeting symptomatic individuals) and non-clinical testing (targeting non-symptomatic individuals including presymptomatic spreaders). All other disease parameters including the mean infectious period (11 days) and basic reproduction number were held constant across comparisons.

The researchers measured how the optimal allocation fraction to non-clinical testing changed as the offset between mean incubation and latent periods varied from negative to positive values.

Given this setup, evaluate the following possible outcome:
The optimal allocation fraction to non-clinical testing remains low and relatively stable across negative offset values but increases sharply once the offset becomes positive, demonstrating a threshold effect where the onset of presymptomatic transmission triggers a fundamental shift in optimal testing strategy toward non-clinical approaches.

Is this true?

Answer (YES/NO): NO